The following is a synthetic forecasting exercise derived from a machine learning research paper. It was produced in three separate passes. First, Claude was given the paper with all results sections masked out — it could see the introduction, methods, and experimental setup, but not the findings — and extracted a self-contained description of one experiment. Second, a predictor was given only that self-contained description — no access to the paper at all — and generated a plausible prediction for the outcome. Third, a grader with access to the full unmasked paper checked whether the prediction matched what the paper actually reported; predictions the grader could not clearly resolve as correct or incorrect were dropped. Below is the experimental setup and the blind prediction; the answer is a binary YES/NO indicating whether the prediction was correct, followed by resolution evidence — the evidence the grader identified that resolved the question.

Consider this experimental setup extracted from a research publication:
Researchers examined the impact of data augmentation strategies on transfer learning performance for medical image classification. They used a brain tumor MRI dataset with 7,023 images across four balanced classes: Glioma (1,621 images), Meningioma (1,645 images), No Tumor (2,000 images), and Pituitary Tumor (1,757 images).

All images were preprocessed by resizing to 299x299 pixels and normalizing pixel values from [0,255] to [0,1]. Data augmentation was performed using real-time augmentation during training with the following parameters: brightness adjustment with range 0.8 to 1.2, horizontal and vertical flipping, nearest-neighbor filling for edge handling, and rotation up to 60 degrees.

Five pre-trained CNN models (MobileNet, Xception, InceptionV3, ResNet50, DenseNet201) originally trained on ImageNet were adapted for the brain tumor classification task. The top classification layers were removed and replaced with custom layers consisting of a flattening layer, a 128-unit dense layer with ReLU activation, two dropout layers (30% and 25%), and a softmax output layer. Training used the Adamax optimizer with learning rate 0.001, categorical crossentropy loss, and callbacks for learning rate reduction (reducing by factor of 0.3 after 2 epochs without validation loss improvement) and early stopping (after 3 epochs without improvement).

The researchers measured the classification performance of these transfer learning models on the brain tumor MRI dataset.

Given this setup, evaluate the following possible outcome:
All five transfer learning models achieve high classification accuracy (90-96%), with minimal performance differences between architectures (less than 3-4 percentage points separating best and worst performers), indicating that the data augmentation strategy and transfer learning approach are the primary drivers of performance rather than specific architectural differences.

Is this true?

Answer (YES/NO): NO